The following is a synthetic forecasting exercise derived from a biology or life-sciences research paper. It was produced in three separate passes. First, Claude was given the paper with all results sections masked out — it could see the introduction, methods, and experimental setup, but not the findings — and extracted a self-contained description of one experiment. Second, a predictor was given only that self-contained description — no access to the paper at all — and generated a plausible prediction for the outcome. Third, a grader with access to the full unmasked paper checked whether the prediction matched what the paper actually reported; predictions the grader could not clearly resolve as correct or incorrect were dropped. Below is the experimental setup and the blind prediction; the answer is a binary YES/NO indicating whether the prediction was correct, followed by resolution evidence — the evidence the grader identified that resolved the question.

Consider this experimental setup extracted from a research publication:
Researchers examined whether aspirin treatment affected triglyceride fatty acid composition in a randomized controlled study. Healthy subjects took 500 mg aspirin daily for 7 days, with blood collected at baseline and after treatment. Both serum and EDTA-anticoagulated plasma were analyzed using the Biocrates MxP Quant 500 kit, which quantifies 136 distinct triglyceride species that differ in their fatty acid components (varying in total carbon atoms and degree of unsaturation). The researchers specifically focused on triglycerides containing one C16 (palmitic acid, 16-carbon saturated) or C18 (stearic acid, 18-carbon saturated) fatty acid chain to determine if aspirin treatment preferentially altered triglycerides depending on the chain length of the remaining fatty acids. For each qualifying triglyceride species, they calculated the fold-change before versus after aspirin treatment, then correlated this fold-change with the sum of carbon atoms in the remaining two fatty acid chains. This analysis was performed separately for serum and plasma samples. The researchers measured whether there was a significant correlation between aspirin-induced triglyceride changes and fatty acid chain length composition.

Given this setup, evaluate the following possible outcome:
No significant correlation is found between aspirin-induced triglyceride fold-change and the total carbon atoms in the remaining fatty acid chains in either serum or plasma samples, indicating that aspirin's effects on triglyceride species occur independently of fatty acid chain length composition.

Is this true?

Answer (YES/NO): NO